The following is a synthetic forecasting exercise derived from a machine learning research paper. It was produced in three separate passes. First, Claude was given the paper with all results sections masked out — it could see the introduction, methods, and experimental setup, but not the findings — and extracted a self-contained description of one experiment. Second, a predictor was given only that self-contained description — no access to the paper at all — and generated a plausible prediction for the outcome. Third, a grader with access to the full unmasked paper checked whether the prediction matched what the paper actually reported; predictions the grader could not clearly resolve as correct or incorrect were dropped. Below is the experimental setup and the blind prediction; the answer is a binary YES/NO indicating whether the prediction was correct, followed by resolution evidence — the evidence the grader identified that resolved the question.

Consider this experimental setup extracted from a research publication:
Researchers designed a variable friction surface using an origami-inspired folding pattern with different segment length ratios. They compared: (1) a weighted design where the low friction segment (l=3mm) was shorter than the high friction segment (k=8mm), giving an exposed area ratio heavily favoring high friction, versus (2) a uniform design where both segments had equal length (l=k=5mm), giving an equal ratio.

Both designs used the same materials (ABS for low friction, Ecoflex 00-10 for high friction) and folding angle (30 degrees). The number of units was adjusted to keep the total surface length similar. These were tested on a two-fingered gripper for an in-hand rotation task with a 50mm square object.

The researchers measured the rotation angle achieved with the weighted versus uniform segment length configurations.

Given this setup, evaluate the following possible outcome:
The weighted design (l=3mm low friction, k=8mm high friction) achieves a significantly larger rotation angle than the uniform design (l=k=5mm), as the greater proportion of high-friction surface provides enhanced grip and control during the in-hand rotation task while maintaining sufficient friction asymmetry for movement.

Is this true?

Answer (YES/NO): NO